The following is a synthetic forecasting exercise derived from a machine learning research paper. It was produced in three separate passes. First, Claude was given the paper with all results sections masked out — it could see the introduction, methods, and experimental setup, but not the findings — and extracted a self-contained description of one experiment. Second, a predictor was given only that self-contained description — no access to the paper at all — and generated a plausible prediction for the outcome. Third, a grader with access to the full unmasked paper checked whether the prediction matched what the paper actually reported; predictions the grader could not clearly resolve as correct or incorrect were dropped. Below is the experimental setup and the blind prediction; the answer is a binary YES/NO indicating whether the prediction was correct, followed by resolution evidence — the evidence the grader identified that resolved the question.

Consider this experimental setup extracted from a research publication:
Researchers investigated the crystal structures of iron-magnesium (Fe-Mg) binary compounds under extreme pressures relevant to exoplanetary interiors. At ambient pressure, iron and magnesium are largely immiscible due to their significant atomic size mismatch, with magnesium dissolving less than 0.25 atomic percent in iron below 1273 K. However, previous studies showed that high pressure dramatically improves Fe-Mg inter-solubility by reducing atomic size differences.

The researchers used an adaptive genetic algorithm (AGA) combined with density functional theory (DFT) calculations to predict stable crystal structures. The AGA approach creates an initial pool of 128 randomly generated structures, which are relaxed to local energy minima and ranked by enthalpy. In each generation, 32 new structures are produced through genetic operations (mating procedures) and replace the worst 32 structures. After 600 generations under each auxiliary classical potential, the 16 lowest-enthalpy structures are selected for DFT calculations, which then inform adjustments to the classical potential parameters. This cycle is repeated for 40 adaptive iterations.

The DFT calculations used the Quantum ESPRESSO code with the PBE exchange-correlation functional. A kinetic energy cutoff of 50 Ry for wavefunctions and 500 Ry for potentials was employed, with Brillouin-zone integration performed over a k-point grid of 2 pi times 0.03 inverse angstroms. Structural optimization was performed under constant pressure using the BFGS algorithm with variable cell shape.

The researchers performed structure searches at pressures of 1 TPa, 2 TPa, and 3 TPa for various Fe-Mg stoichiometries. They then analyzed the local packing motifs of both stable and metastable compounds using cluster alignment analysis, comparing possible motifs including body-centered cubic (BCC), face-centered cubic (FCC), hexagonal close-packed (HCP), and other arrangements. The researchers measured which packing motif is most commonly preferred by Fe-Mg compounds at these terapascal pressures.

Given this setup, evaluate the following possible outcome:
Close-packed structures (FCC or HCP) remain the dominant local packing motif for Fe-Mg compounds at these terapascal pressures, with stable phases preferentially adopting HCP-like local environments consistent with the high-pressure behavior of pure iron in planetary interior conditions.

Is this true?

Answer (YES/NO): NO